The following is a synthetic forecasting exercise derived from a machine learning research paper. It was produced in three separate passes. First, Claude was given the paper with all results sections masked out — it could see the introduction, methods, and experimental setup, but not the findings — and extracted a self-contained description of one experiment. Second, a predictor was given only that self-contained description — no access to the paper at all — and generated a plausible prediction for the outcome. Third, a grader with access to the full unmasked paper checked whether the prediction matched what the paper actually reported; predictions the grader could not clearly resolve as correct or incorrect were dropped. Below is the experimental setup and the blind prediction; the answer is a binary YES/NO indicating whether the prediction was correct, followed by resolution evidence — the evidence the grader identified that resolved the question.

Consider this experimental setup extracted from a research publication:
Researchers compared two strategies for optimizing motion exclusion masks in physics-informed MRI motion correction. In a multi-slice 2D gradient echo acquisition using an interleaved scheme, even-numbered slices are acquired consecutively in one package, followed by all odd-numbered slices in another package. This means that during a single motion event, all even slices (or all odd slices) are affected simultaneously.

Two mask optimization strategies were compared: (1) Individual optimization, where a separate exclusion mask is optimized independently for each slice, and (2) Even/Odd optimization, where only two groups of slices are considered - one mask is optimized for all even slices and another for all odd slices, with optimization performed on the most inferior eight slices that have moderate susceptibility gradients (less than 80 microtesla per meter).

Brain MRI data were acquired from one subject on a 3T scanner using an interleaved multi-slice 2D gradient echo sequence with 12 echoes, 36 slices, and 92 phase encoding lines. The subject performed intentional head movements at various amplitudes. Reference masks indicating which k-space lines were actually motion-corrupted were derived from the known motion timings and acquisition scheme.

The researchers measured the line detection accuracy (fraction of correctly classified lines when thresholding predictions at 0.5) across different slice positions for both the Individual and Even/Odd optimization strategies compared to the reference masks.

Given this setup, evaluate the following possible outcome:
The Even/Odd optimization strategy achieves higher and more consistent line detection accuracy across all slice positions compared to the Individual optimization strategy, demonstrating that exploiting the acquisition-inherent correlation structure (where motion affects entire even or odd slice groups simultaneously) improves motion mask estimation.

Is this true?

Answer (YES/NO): YES